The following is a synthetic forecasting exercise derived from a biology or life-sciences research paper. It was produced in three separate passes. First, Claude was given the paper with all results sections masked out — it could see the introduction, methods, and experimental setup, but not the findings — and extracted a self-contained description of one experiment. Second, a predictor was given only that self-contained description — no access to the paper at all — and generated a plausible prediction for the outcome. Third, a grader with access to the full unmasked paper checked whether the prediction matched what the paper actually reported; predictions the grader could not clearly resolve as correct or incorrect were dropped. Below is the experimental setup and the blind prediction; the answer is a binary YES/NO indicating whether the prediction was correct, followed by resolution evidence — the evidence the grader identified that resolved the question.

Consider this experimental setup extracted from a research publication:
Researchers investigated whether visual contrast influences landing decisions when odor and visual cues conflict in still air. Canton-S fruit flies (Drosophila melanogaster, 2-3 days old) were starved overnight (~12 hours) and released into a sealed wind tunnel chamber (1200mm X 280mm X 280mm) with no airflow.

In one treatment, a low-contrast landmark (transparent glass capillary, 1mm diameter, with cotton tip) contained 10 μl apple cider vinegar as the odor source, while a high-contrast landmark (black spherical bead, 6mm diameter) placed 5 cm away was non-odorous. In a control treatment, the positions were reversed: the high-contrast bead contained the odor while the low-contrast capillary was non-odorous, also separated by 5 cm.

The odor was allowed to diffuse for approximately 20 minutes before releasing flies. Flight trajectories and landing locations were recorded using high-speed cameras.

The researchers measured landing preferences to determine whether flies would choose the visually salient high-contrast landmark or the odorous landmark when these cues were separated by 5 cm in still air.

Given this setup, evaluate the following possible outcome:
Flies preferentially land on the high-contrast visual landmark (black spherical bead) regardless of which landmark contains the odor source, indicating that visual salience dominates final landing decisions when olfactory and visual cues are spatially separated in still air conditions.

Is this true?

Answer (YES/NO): NO